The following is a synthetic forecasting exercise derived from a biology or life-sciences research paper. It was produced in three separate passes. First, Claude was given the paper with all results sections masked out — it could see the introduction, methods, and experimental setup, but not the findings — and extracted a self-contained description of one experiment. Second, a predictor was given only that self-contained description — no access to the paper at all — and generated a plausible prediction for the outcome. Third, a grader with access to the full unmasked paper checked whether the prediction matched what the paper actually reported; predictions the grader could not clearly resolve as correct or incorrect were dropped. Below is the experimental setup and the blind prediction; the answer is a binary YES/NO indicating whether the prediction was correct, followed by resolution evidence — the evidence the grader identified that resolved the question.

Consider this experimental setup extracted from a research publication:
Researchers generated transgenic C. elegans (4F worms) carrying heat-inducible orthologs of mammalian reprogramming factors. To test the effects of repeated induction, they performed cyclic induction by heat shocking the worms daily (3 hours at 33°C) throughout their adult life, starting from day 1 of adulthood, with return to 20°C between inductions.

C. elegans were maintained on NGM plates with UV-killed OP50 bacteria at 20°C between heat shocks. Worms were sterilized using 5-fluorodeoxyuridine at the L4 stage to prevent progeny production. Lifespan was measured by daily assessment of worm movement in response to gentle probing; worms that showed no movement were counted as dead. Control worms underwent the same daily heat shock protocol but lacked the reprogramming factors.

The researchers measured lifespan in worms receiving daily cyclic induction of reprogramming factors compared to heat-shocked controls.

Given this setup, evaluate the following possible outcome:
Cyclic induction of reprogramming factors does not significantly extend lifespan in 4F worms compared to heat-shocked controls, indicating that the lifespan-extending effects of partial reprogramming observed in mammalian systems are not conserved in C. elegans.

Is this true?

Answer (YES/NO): YES